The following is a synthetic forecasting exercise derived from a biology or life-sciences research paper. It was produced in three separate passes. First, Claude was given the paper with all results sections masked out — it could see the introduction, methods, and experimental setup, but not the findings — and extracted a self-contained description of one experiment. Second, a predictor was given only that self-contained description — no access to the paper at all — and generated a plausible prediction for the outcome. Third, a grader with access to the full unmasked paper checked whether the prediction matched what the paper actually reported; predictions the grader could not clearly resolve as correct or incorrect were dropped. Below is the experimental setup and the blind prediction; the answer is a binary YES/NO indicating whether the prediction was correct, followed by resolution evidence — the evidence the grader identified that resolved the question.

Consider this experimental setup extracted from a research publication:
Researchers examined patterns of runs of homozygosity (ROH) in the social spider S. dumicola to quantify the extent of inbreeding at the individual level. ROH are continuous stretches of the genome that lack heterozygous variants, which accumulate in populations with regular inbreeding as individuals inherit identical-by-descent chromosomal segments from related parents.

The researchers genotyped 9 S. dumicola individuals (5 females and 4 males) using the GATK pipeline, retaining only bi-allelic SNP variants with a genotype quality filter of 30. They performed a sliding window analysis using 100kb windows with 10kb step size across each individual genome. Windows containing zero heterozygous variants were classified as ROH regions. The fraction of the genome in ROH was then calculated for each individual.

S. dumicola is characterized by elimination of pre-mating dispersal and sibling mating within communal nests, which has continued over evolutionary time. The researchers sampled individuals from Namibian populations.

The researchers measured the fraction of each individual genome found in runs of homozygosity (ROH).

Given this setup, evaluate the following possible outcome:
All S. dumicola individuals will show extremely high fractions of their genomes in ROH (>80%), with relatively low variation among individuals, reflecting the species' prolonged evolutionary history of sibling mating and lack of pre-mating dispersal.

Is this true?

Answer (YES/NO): NO